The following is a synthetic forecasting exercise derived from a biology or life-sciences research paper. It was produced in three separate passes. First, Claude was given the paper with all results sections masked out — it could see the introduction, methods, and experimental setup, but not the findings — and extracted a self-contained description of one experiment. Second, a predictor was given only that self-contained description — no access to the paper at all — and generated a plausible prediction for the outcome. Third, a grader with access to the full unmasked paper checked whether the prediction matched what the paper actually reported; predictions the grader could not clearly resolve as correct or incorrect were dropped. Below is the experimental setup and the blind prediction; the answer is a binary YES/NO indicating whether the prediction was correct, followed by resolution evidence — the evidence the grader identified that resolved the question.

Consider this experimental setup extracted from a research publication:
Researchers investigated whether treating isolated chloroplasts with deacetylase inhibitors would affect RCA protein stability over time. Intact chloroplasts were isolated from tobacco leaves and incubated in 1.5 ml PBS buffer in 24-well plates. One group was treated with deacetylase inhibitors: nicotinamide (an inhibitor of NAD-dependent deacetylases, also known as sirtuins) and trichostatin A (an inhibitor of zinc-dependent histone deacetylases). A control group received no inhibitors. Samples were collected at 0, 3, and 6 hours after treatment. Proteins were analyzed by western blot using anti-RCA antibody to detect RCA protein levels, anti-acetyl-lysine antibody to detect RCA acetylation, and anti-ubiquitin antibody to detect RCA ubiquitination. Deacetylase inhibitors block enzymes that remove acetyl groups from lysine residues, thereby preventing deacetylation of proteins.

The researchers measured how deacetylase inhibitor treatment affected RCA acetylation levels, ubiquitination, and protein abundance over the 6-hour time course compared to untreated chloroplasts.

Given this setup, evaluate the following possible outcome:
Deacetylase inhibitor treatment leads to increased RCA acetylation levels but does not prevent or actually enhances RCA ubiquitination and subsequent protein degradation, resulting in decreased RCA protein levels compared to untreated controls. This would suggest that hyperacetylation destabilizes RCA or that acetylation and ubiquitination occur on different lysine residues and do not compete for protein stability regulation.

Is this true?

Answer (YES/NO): NO